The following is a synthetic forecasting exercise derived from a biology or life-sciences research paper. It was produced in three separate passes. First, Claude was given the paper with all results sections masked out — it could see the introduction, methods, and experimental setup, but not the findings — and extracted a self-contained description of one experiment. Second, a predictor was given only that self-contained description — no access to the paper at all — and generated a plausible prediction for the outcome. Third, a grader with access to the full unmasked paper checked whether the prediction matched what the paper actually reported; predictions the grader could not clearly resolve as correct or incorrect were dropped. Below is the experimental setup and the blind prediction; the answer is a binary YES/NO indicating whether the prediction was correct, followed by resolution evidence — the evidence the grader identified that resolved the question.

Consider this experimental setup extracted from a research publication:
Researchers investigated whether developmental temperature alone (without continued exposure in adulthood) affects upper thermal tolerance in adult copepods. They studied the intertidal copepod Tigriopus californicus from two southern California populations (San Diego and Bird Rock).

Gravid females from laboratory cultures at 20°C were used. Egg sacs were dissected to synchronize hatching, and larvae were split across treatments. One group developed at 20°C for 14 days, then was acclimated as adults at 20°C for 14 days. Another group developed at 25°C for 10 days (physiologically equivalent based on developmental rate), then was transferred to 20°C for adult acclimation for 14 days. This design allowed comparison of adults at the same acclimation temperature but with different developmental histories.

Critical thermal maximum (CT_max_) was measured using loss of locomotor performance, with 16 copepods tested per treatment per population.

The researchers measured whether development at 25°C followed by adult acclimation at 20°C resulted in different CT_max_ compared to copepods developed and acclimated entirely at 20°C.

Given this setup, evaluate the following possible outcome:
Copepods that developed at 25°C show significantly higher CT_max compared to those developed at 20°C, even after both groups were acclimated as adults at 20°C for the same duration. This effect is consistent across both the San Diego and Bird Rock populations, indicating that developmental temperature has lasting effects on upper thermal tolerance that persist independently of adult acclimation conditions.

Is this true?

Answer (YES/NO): NO